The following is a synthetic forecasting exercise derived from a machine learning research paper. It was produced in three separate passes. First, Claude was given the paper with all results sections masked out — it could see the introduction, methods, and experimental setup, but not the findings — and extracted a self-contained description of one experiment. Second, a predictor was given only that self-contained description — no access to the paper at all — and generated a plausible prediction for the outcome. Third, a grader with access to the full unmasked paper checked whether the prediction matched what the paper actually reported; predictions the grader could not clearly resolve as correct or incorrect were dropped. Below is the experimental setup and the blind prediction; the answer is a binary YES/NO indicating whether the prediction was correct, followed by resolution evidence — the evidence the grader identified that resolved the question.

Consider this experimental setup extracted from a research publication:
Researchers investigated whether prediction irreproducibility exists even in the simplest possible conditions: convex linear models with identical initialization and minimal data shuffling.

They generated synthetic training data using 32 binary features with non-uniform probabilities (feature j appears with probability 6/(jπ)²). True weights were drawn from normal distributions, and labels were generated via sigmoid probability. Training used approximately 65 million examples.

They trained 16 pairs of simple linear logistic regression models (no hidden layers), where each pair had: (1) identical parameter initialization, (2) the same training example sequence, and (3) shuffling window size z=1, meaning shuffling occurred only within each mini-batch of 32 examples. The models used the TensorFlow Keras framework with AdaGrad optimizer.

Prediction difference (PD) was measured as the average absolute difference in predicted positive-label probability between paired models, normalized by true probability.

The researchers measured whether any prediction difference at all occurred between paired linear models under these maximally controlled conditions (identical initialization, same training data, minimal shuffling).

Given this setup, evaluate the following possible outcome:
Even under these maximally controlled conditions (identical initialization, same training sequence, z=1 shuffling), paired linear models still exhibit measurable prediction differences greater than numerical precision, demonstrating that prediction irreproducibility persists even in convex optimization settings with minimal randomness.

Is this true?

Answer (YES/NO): NO